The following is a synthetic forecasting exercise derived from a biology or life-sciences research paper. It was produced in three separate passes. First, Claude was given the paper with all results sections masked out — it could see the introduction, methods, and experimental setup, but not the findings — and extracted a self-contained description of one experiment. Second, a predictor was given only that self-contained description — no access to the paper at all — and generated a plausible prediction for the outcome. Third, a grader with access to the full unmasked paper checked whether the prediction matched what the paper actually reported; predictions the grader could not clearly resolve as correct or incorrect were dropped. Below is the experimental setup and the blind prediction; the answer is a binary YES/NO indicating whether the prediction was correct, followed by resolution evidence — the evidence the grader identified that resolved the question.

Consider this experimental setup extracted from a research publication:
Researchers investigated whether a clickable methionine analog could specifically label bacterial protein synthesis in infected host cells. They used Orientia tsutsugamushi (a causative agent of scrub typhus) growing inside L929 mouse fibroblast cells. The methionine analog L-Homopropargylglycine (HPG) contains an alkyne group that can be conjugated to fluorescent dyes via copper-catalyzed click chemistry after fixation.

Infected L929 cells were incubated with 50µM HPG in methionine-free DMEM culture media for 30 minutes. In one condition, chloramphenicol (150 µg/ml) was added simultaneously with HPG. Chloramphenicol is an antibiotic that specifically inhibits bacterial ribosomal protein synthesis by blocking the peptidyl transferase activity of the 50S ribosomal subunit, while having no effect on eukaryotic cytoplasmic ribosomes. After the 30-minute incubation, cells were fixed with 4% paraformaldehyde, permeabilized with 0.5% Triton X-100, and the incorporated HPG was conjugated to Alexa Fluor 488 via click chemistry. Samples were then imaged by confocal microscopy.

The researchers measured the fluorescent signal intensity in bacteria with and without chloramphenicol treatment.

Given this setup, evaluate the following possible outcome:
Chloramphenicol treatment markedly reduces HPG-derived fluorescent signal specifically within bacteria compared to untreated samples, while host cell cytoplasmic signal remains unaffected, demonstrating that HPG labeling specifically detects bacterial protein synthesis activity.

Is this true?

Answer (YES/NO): YES